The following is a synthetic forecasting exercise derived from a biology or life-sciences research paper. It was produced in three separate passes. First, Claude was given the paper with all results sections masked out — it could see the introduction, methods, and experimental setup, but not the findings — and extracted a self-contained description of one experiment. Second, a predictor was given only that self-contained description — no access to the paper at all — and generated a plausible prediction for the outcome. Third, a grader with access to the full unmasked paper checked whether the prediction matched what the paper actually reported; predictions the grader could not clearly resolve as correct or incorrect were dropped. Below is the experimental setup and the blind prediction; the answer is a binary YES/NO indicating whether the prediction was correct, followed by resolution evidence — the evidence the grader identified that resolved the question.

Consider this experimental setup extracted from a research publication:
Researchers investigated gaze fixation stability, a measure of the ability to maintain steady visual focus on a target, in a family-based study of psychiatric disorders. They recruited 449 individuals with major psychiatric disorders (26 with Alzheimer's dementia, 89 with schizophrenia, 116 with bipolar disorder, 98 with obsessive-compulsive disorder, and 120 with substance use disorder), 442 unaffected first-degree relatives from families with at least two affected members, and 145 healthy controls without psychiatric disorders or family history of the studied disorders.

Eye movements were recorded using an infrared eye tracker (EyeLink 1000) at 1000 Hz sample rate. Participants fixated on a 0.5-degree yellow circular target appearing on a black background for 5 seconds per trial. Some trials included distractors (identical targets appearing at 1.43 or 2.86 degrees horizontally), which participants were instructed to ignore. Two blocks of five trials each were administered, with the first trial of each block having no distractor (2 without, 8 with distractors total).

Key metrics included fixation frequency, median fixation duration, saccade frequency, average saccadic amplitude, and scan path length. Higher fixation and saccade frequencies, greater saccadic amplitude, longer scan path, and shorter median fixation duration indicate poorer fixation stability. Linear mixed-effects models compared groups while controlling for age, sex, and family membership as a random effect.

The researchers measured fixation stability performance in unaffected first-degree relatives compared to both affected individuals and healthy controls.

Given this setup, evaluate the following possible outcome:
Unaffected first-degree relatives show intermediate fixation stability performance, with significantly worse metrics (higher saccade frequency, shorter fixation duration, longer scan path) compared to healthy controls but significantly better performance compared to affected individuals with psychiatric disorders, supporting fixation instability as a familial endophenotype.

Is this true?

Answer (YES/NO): NO